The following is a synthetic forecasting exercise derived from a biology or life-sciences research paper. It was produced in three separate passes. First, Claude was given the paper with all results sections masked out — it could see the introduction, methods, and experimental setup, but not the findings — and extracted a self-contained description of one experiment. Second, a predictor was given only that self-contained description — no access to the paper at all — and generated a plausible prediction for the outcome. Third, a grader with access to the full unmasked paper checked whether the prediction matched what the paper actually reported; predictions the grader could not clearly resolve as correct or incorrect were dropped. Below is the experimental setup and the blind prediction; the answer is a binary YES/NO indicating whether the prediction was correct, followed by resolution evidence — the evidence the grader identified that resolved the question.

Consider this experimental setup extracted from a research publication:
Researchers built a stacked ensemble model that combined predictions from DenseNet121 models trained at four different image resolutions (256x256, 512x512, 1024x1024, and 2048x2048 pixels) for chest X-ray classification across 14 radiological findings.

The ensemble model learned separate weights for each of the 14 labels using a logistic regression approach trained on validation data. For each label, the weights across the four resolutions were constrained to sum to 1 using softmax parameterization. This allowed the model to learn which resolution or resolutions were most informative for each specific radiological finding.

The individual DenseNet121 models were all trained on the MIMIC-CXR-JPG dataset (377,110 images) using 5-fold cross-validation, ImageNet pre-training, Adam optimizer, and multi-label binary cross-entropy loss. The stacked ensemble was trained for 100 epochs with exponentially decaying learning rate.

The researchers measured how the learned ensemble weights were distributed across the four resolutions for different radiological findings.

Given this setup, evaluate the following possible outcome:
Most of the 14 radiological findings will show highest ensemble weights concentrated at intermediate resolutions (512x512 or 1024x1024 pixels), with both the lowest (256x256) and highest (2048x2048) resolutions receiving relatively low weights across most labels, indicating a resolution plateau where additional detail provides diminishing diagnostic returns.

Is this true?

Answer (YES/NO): NO